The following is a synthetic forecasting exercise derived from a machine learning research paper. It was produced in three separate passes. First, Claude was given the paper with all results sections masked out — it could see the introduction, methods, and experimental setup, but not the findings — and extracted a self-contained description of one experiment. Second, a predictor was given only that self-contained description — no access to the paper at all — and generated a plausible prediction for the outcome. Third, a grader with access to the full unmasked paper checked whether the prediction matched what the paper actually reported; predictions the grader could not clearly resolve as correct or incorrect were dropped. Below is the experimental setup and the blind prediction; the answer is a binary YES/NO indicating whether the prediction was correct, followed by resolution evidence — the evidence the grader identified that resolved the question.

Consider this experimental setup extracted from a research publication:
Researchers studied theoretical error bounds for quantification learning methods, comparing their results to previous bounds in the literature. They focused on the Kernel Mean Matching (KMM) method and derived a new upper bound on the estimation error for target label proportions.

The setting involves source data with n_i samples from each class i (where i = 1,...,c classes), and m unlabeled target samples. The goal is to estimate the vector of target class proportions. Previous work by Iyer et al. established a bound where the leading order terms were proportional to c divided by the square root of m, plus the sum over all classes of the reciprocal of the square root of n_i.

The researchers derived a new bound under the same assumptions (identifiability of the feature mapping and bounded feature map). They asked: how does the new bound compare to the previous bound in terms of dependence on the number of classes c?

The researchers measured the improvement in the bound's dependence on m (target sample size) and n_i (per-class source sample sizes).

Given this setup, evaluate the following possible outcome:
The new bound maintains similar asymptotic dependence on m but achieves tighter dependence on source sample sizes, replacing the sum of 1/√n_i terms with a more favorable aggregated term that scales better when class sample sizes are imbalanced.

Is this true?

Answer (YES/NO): NO